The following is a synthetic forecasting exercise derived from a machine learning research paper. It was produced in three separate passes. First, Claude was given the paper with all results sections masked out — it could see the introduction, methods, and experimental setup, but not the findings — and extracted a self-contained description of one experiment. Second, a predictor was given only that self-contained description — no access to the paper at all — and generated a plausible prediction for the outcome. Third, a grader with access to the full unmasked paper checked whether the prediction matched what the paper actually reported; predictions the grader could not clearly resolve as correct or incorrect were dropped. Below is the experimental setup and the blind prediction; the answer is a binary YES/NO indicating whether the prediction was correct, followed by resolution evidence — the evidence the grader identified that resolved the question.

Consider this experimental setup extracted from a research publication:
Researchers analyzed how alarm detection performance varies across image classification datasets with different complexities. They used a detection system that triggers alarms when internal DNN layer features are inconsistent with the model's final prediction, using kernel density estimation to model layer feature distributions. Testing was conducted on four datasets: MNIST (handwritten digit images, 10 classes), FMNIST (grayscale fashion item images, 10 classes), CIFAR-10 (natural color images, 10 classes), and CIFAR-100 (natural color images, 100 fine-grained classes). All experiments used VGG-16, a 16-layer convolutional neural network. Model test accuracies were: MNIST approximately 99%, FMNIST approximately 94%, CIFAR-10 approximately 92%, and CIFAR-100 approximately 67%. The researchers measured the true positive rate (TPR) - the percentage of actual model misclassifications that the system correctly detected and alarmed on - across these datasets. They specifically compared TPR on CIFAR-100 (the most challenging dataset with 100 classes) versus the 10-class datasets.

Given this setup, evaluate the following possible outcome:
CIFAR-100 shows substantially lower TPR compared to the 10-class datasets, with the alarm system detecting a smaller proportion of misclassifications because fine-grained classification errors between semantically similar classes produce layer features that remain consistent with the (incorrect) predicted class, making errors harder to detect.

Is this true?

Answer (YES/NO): NO